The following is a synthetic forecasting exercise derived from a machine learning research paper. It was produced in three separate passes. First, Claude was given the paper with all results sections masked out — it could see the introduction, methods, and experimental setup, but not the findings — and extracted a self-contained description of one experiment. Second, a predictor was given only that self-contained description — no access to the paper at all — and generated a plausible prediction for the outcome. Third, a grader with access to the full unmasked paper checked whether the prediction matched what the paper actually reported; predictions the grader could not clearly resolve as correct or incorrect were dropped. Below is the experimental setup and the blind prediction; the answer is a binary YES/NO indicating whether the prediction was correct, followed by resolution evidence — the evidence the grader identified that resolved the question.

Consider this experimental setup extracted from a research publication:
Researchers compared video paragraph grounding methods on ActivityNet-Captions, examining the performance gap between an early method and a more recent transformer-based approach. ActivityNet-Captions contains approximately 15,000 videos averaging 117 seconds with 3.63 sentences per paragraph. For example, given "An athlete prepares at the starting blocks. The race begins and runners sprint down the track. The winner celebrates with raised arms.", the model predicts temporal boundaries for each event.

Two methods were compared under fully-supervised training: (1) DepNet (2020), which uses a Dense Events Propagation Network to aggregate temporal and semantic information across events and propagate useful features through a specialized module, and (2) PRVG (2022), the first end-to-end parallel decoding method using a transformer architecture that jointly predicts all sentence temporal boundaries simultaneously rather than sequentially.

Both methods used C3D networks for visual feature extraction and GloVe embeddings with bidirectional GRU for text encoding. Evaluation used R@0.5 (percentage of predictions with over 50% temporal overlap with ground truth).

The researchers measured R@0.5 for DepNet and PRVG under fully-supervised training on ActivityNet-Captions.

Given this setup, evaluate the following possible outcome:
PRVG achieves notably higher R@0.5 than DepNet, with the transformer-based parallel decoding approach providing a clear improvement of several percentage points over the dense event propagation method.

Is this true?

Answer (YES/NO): YES